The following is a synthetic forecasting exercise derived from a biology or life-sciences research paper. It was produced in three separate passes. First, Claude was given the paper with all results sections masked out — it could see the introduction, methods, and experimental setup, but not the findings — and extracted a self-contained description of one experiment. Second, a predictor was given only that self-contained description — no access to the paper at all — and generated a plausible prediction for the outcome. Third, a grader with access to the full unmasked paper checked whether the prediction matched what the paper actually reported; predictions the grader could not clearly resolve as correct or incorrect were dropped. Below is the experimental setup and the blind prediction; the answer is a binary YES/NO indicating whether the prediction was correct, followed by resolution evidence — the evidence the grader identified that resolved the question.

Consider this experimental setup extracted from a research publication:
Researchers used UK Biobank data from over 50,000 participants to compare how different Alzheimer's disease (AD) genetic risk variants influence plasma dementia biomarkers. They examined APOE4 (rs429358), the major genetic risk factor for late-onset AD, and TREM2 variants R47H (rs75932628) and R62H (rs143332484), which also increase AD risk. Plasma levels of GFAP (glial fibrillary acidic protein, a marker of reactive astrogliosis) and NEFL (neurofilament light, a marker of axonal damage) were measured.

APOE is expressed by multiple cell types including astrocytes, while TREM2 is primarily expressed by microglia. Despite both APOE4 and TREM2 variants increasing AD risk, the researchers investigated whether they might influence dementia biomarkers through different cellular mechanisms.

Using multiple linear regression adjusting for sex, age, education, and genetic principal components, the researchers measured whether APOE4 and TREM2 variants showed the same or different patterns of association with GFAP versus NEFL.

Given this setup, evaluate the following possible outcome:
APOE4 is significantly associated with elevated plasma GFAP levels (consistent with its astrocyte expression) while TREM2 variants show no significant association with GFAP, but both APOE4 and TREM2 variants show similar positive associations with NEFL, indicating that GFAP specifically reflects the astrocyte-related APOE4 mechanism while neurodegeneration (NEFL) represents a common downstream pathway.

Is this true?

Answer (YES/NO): NO